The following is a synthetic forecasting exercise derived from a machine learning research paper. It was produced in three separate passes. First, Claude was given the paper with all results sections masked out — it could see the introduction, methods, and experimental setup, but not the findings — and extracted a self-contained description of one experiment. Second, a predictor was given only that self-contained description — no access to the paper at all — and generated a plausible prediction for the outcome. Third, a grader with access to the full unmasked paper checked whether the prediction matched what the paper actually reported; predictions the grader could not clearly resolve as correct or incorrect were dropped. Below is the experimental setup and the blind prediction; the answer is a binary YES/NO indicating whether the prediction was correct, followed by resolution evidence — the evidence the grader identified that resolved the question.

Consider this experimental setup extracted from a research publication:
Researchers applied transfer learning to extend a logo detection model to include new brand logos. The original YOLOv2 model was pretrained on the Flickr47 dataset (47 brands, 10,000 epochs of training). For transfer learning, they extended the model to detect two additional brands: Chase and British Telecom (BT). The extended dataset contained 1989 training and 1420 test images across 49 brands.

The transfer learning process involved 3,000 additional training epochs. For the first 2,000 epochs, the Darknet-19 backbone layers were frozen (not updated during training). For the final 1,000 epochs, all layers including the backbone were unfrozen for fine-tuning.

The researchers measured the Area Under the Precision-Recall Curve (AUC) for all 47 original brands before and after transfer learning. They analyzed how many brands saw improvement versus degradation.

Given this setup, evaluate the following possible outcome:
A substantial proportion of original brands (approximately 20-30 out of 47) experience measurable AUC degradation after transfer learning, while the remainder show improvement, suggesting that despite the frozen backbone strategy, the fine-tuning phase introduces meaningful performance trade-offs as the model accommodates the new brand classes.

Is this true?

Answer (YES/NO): NO